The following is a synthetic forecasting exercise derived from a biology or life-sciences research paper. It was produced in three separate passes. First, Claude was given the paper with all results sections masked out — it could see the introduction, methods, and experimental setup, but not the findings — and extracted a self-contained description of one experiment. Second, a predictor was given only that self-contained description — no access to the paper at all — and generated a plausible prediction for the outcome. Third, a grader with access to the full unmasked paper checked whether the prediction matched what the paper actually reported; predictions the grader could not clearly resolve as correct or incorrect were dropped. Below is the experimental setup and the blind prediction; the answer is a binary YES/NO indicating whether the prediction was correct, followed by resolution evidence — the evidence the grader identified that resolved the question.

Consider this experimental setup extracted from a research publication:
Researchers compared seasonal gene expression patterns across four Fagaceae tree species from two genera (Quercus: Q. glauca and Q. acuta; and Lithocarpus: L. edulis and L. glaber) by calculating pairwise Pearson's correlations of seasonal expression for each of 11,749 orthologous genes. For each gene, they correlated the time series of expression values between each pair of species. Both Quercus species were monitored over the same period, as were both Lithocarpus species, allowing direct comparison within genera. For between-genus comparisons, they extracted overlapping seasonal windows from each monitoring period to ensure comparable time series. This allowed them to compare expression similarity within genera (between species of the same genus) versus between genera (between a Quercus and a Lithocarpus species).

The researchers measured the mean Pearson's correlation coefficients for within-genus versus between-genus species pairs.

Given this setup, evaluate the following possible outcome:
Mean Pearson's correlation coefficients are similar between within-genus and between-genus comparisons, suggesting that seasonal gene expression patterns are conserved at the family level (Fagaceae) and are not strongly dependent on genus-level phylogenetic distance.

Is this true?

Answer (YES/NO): NO